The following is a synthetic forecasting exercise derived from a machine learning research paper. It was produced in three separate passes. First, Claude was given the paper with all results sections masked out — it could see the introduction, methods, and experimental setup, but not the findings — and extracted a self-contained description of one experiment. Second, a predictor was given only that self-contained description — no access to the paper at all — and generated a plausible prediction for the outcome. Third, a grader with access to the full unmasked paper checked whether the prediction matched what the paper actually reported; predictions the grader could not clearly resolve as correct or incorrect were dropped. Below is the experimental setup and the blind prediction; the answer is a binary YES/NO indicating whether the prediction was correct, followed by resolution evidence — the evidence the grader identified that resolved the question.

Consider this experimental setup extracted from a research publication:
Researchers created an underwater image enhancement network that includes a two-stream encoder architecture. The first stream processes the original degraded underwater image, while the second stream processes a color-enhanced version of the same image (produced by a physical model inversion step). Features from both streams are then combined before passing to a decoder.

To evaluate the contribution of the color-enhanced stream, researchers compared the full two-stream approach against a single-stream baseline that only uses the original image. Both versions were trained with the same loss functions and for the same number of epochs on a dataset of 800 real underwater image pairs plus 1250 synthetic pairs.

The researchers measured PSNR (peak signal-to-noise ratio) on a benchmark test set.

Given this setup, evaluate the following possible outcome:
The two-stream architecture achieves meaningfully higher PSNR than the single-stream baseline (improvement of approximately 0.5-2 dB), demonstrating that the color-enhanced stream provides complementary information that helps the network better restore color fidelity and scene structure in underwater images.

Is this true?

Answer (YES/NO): YES